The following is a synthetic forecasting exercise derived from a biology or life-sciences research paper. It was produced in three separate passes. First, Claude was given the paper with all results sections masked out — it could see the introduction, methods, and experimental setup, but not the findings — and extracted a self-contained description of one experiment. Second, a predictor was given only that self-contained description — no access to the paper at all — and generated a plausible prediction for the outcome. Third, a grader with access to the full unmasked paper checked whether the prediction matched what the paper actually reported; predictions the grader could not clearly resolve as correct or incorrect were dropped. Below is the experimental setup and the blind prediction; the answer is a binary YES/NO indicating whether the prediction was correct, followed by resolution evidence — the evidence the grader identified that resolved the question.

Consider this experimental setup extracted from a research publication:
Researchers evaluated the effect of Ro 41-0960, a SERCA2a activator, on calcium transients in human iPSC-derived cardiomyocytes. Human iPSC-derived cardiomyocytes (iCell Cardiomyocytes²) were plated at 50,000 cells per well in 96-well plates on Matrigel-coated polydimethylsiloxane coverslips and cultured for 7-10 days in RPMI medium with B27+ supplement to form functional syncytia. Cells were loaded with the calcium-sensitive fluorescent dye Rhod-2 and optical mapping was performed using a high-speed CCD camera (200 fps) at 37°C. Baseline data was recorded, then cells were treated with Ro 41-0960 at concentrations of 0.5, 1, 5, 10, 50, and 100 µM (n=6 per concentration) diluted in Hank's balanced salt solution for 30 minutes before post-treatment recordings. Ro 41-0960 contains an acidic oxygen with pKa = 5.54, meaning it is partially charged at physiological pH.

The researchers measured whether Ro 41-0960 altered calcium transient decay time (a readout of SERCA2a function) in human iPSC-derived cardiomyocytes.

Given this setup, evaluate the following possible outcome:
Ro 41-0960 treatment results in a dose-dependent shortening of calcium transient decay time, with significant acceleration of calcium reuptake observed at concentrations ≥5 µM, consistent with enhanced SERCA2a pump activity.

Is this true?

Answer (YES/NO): NO